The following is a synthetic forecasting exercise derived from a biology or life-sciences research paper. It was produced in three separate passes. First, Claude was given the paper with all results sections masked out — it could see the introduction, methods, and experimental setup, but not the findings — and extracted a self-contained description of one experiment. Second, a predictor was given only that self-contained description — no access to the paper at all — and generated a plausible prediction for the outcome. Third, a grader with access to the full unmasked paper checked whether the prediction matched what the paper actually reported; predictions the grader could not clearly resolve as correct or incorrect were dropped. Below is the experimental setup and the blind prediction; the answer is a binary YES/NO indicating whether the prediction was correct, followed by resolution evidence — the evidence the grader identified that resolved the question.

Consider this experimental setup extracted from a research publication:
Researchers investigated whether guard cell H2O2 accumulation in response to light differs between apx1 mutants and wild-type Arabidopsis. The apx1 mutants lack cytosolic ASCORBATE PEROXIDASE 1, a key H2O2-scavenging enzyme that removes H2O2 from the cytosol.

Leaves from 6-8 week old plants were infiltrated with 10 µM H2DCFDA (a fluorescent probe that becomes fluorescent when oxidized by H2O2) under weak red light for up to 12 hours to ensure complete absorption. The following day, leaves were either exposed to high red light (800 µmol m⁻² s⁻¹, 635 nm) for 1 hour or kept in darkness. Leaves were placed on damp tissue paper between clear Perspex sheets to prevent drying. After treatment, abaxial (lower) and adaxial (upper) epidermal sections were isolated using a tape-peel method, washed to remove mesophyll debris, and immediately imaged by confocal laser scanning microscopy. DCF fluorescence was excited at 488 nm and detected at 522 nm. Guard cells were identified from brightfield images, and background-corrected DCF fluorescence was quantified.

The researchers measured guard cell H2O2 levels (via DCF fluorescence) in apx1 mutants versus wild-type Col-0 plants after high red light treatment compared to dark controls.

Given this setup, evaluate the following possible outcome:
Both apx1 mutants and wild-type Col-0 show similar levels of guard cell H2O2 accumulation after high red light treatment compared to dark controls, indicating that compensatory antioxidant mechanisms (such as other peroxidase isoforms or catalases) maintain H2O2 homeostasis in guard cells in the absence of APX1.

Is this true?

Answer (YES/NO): NO